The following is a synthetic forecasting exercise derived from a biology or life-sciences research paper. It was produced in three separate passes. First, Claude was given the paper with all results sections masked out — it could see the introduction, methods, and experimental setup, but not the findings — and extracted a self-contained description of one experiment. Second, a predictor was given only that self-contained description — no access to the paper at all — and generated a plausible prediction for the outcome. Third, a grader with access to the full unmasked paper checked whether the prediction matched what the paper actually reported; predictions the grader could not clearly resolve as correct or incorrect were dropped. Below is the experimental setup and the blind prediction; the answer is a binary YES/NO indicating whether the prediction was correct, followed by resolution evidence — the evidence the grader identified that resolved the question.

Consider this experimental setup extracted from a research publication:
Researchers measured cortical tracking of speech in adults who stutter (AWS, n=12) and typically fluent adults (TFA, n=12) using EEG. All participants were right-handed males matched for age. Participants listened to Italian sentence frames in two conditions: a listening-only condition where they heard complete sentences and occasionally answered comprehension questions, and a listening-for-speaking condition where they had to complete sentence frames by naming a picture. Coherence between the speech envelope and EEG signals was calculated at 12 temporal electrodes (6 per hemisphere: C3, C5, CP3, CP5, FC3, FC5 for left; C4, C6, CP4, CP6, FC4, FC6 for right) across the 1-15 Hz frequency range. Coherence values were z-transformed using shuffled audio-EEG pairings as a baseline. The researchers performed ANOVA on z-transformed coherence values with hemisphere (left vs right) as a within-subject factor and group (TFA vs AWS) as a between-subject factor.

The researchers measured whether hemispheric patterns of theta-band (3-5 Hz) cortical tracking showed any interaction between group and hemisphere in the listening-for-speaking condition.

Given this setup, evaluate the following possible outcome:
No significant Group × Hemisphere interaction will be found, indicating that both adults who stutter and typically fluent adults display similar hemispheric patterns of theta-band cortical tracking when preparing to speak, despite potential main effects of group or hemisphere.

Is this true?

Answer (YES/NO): YES